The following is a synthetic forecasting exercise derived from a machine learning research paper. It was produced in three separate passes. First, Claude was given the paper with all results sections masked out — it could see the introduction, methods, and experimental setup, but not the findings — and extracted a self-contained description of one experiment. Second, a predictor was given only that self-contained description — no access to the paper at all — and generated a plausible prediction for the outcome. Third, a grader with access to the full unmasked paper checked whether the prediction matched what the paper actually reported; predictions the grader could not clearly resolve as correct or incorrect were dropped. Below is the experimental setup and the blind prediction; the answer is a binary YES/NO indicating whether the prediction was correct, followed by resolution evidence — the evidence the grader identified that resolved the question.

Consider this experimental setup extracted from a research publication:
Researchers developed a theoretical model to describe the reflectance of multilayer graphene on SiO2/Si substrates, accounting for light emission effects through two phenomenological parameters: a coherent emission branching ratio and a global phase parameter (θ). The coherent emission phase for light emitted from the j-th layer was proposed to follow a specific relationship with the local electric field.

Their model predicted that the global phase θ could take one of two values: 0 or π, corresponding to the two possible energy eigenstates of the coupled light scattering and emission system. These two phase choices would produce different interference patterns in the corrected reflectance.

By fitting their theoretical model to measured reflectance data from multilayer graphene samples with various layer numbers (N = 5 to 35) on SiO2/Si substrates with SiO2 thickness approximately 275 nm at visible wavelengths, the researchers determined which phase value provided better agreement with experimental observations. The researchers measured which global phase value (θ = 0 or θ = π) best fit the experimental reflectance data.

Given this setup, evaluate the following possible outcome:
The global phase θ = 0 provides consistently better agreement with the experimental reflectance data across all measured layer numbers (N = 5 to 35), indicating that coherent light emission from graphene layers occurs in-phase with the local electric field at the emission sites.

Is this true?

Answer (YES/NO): NO